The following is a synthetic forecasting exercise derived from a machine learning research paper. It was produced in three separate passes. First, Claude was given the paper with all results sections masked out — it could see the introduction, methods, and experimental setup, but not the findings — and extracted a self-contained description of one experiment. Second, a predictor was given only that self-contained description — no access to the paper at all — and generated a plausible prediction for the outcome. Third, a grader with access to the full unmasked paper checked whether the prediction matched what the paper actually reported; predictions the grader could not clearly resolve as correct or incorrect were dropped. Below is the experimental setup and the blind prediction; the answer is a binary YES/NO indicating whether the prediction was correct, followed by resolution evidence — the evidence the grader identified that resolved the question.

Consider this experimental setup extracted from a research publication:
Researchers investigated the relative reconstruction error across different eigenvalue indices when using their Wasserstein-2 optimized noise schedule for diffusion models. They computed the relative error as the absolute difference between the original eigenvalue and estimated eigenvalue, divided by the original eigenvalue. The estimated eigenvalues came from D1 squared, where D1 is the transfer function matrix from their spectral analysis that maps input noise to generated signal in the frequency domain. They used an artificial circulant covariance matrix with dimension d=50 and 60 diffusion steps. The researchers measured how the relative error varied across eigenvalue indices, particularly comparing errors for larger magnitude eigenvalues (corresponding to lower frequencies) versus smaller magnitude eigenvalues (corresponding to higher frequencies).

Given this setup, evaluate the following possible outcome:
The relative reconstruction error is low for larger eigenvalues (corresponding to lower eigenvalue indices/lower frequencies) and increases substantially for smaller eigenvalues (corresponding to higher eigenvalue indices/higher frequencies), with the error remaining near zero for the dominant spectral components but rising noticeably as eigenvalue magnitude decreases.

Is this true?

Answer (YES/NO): YES